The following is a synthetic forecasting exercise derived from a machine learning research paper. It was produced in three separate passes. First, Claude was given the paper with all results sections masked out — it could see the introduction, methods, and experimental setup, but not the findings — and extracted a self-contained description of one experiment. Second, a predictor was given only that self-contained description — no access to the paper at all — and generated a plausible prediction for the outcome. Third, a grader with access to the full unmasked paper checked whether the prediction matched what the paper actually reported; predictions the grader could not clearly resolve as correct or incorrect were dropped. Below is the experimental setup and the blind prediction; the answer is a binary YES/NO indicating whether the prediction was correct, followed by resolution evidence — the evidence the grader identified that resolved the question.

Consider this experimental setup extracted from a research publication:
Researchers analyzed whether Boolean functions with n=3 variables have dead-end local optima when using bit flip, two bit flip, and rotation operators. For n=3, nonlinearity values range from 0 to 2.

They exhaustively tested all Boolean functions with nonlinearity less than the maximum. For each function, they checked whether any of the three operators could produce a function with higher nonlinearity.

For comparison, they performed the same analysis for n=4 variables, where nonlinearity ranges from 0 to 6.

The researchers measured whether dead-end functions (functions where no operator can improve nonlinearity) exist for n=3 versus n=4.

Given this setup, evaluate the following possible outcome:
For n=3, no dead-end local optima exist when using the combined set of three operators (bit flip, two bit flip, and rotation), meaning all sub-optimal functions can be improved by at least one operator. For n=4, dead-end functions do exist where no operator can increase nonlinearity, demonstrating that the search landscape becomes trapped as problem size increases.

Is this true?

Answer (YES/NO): YES